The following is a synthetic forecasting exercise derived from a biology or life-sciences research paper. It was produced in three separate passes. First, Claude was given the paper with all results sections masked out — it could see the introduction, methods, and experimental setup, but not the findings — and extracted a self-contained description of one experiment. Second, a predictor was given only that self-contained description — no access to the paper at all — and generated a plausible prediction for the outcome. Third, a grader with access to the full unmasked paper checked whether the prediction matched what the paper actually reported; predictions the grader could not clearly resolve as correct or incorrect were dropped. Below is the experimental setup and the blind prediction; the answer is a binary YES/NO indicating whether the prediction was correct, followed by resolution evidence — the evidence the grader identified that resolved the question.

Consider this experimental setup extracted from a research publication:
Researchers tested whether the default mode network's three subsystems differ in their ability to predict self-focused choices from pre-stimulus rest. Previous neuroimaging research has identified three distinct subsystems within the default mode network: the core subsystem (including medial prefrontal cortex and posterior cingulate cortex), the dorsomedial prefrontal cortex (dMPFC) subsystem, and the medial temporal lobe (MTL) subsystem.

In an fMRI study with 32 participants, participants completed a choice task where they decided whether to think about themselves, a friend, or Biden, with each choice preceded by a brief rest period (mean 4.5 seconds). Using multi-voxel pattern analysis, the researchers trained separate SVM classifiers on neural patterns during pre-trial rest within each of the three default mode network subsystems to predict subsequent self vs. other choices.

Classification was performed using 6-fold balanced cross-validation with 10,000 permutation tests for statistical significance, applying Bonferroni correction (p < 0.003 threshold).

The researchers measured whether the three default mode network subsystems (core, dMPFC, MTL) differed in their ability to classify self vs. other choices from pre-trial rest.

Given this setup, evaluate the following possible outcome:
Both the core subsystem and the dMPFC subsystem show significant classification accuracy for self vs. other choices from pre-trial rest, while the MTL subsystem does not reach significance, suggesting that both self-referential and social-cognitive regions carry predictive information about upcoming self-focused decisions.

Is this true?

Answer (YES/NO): NO